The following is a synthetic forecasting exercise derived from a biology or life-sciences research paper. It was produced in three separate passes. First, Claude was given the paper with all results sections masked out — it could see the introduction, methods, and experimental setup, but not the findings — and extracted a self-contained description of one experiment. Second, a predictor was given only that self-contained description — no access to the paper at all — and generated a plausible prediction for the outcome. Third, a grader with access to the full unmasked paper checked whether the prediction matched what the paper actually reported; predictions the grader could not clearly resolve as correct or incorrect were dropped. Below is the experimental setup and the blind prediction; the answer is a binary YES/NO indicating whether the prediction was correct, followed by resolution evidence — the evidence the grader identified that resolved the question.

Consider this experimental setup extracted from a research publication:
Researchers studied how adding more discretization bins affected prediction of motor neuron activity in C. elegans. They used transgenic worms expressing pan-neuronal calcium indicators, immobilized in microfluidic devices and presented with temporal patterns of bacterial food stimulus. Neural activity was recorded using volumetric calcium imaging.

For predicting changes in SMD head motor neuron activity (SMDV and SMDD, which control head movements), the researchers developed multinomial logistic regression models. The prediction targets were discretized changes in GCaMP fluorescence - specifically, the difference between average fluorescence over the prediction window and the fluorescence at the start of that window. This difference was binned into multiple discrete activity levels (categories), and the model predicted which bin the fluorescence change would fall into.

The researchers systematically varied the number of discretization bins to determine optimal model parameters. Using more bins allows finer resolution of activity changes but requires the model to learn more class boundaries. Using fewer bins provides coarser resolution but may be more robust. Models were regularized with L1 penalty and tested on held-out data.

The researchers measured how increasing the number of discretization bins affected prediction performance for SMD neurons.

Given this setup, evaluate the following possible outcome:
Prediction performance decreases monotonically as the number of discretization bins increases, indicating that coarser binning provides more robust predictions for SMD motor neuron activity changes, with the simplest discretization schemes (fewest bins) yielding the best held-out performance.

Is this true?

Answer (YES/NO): NO